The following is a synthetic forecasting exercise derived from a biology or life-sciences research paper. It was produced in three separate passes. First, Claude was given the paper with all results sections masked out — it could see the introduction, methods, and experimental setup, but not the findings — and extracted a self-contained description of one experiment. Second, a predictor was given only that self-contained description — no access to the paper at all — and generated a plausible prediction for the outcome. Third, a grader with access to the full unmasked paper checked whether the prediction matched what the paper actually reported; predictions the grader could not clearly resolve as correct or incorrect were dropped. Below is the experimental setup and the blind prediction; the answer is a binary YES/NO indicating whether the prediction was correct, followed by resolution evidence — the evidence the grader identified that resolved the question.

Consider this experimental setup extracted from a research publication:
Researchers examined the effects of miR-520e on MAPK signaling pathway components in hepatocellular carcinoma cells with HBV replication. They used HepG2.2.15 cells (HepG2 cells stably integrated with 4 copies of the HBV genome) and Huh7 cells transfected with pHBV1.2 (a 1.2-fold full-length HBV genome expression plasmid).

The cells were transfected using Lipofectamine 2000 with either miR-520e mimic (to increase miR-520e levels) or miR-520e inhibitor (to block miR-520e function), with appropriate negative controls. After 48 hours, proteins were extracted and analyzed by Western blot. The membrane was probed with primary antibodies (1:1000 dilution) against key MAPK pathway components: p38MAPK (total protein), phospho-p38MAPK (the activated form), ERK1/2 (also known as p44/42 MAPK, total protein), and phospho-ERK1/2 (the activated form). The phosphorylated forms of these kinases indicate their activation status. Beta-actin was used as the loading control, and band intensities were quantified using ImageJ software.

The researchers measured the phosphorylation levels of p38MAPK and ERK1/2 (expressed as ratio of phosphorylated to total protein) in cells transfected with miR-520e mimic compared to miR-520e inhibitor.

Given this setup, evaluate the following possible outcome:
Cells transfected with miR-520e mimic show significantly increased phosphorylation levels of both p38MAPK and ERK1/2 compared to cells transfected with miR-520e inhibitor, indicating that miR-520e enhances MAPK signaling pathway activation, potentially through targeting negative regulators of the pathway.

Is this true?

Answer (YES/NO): NO